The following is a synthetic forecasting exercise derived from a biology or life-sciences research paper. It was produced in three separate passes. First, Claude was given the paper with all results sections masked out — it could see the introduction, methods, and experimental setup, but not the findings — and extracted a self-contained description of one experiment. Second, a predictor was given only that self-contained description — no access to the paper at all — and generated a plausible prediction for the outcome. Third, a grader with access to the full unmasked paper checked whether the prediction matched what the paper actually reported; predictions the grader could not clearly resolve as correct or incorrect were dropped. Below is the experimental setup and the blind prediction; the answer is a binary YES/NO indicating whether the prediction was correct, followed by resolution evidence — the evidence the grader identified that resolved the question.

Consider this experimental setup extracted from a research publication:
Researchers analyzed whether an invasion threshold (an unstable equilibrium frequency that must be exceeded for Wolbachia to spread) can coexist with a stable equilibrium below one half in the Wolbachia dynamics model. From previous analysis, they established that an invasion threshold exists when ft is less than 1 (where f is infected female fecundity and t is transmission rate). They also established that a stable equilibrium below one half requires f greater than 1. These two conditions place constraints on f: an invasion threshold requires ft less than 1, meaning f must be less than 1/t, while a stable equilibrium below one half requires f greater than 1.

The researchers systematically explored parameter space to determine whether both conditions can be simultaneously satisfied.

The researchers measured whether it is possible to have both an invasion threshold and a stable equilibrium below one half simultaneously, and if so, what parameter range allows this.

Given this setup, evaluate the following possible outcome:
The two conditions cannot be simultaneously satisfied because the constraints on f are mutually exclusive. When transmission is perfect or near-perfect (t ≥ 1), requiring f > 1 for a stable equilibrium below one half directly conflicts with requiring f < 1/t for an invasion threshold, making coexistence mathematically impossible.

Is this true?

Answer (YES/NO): NO